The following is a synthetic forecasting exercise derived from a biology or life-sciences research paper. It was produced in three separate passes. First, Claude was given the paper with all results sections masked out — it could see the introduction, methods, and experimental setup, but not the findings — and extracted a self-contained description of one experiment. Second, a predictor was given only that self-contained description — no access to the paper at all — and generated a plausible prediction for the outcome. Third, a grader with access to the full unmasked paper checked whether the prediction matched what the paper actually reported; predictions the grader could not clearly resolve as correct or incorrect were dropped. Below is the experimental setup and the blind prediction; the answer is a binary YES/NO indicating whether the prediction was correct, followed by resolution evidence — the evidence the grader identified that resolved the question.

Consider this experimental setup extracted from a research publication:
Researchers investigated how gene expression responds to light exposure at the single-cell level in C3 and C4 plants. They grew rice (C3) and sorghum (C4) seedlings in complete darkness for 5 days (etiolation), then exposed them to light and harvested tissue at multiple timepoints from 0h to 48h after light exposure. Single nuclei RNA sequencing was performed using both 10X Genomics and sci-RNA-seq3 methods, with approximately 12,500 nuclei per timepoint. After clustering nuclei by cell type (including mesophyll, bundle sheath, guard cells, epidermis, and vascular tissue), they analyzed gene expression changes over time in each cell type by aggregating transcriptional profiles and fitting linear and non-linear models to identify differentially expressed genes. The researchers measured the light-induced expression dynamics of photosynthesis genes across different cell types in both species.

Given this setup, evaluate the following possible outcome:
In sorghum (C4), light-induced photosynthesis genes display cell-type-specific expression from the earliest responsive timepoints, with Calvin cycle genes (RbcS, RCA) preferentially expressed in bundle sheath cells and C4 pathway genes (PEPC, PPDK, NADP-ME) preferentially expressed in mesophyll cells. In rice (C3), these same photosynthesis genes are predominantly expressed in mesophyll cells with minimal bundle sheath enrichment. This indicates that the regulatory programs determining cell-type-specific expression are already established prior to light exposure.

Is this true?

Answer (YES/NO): NO